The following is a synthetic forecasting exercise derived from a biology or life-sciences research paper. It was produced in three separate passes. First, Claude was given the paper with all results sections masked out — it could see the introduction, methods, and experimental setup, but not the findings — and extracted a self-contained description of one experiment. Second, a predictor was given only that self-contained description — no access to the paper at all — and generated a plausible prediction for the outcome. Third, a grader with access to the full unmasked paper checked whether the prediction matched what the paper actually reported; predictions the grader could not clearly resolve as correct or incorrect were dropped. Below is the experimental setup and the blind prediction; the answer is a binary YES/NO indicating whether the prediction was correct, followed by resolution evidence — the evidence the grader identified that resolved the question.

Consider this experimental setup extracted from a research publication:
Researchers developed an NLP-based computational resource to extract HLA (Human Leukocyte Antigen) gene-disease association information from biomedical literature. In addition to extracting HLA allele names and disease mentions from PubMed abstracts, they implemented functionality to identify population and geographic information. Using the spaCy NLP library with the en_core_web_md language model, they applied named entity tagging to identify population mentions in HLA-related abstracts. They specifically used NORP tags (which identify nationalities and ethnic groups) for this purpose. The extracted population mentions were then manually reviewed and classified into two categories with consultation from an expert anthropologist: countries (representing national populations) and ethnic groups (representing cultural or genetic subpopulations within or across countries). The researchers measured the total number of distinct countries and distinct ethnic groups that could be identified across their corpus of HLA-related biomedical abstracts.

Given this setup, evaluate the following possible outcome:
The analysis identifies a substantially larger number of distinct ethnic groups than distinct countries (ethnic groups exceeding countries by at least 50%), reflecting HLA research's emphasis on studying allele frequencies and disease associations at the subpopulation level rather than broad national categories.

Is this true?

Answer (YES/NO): NO